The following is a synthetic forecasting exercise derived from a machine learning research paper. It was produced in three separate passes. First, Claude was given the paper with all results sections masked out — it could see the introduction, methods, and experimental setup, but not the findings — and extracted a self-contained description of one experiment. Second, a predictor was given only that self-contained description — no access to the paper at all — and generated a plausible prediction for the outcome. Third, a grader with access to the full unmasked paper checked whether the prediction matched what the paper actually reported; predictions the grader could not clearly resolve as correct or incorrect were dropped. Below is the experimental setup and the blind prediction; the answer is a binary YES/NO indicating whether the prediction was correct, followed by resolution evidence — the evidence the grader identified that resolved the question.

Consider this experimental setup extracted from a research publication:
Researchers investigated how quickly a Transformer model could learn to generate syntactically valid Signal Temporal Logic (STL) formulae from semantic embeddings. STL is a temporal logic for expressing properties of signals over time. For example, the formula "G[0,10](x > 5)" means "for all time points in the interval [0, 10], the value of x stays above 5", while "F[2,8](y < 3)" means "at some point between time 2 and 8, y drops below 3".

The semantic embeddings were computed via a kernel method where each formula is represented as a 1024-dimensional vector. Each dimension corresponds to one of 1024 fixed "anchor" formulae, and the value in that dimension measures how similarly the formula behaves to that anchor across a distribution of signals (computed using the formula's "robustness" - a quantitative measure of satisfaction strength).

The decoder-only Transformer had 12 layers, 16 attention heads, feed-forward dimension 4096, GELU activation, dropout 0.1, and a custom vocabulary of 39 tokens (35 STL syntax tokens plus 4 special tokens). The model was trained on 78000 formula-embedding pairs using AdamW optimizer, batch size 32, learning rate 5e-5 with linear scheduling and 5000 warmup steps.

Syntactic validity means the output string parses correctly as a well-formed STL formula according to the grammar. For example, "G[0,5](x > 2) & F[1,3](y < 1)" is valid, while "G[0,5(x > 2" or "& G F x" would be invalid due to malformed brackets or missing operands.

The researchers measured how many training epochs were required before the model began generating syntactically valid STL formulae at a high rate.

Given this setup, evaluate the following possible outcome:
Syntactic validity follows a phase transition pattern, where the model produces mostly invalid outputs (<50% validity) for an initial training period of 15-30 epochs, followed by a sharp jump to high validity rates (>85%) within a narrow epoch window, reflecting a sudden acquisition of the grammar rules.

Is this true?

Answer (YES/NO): NO